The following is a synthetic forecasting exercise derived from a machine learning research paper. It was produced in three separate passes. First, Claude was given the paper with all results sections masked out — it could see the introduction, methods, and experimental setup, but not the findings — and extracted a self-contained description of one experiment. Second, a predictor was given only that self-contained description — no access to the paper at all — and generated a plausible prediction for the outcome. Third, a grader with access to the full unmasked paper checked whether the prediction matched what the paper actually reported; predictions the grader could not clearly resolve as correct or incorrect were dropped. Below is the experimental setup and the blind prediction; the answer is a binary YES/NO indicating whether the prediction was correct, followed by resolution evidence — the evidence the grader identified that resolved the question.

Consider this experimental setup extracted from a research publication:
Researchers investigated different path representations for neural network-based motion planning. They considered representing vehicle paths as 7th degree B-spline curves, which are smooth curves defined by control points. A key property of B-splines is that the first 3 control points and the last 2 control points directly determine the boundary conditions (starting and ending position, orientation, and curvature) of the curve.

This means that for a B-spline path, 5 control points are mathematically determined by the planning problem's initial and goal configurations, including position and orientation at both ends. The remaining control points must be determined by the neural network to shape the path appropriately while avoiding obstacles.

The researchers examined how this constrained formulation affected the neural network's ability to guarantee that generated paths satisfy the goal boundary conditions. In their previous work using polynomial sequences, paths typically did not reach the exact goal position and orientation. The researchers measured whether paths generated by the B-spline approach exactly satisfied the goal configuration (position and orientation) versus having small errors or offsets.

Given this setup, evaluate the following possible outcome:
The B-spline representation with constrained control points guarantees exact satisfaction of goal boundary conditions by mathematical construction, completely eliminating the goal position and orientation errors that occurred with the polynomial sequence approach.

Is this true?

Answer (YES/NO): YES